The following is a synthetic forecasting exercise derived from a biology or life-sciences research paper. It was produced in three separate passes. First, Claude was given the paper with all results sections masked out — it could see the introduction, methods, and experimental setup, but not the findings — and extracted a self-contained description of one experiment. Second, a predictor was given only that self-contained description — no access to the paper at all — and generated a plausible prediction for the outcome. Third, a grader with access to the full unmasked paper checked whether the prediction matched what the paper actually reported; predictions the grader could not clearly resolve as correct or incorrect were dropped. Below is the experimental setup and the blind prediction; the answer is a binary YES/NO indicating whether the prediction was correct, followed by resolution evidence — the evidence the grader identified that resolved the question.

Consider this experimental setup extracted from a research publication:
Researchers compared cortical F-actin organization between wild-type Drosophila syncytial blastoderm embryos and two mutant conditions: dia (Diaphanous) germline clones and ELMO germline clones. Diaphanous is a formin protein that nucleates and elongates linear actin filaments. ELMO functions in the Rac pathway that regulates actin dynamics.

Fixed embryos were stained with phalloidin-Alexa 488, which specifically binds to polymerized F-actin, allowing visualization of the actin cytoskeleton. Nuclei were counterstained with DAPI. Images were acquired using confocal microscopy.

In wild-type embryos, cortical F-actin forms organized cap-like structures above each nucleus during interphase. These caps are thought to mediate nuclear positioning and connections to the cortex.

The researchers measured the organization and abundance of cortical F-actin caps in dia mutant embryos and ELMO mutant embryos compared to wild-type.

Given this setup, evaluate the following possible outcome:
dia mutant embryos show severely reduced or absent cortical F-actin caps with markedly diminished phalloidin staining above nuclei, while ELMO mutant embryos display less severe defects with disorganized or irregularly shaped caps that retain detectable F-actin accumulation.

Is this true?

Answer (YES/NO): NO